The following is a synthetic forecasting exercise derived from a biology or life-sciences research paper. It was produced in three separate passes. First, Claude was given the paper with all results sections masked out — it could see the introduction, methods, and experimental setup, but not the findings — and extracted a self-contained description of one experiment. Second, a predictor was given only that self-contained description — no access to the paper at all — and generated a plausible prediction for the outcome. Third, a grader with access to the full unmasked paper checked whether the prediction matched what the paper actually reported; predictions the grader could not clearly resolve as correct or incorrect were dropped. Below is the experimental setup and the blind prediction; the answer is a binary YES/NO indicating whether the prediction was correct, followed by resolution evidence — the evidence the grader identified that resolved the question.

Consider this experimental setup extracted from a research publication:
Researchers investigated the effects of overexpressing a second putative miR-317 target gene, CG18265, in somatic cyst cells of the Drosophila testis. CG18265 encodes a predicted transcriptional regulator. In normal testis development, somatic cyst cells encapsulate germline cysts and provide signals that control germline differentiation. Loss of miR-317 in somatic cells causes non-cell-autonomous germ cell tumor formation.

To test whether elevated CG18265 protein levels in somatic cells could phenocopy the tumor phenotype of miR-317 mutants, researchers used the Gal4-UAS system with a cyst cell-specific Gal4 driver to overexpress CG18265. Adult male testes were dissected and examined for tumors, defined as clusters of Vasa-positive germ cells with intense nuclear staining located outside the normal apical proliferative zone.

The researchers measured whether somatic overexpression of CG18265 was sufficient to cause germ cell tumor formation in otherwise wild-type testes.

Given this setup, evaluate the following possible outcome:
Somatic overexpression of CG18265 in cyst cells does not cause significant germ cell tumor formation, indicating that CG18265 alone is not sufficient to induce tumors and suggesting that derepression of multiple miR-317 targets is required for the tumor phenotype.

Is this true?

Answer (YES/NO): NO